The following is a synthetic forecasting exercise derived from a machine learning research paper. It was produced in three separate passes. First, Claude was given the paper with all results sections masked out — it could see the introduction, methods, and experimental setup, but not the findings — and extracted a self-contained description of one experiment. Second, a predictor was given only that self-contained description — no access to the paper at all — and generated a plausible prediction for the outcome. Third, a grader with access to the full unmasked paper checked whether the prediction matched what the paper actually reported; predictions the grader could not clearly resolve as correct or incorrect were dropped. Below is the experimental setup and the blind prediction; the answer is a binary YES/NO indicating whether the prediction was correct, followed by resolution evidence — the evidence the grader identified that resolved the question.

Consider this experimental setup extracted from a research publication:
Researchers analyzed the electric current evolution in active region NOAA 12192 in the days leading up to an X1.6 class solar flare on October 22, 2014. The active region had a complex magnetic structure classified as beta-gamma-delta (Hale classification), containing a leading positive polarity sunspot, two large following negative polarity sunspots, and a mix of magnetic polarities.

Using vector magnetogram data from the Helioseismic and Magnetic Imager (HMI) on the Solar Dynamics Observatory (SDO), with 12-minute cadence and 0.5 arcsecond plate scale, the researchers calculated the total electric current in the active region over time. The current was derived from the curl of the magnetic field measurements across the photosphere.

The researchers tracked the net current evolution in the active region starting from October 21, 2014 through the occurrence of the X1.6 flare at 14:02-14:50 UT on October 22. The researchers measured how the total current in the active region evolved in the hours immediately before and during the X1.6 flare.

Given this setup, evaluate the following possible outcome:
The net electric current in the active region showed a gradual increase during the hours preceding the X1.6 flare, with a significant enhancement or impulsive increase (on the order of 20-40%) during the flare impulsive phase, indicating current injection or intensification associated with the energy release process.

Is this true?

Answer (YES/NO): NO